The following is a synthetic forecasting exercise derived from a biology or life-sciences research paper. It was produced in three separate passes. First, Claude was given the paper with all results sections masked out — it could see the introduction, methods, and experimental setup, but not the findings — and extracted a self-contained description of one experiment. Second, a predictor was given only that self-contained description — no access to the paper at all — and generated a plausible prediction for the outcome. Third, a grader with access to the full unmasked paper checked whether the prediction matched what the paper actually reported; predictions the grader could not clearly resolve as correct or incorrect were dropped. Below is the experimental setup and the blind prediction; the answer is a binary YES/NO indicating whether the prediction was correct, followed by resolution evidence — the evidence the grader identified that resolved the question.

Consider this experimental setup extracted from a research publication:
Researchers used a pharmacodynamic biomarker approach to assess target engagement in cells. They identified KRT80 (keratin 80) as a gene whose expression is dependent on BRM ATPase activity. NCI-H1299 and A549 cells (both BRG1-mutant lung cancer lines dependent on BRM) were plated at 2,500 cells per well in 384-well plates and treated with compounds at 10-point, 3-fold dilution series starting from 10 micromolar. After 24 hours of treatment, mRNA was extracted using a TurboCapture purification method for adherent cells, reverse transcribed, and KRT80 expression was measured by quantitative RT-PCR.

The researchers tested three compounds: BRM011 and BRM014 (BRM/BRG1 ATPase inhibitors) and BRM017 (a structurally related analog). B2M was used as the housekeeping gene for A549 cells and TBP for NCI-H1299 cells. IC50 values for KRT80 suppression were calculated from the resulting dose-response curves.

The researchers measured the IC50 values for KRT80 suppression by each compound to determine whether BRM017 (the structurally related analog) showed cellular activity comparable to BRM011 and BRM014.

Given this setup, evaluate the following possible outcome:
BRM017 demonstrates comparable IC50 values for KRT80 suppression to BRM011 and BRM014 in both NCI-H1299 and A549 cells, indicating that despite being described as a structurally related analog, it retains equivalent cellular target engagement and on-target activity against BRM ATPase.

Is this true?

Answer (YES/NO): NO